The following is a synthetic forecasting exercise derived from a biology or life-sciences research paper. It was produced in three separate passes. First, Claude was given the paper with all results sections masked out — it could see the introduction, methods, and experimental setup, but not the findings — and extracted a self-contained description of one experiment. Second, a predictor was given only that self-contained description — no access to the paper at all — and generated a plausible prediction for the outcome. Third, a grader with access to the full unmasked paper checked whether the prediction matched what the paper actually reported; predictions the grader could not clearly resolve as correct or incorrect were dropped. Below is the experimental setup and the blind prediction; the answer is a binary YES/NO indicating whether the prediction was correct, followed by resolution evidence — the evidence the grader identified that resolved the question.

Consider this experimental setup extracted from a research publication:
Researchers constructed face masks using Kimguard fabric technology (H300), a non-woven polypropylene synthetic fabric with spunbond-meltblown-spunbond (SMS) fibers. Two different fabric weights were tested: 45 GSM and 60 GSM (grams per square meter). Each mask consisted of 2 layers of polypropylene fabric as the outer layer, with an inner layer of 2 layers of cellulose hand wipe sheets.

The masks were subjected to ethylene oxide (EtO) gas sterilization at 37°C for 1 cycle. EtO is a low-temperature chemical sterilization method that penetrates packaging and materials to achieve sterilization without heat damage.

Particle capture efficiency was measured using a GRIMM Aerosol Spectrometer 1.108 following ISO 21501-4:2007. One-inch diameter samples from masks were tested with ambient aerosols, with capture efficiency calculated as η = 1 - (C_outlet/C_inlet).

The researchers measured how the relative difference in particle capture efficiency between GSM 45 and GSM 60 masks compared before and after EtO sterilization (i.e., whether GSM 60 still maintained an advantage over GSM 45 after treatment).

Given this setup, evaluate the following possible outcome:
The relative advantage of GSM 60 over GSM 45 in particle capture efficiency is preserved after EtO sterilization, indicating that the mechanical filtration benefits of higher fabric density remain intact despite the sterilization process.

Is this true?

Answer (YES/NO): YES